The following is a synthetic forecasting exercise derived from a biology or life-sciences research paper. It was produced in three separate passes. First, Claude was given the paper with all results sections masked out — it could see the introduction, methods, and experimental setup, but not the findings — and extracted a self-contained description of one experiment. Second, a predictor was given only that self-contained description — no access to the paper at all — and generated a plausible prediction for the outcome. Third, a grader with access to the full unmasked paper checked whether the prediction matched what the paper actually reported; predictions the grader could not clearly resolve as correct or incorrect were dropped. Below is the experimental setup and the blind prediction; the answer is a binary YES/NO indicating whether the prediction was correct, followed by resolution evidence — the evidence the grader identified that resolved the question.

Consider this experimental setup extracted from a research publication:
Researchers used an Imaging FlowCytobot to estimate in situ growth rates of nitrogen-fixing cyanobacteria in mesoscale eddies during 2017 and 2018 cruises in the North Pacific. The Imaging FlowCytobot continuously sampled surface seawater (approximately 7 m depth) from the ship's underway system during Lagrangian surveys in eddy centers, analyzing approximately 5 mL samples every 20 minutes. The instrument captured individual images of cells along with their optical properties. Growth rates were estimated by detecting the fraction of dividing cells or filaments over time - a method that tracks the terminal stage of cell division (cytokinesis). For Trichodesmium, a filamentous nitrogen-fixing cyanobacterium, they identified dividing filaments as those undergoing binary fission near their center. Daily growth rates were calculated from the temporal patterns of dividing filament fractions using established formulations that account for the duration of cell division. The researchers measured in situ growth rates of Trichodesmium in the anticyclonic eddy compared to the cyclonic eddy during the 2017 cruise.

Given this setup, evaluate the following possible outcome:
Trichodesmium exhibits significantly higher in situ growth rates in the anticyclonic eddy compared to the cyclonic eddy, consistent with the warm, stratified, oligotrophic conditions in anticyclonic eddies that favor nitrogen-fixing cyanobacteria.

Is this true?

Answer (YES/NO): NO